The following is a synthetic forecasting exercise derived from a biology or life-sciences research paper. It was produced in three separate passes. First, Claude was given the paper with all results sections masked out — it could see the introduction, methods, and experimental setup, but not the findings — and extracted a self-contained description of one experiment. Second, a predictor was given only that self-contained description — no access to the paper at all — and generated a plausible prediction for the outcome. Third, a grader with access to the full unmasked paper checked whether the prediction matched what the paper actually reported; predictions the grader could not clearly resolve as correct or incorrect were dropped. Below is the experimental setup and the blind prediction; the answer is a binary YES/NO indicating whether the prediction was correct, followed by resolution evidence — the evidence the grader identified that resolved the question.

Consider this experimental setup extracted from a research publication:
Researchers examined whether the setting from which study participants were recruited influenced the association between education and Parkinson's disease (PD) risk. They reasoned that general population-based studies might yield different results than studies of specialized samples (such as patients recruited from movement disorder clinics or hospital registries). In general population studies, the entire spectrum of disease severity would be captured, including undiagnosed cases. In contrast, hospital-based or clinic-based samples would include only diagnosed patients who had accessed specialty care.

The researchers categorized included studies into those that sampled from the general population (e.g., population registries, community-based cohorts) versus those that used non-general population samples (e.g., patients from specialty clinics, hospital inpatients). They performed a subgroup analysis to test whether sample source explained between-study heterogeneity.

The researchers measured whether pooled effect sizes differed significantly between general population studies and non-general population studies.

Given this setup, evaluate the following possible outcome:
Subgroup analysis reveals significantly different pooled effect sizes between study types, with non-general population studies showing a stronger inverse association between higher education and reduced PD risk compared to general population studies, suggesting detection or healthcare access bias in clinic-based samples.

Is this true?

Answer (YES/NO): NO